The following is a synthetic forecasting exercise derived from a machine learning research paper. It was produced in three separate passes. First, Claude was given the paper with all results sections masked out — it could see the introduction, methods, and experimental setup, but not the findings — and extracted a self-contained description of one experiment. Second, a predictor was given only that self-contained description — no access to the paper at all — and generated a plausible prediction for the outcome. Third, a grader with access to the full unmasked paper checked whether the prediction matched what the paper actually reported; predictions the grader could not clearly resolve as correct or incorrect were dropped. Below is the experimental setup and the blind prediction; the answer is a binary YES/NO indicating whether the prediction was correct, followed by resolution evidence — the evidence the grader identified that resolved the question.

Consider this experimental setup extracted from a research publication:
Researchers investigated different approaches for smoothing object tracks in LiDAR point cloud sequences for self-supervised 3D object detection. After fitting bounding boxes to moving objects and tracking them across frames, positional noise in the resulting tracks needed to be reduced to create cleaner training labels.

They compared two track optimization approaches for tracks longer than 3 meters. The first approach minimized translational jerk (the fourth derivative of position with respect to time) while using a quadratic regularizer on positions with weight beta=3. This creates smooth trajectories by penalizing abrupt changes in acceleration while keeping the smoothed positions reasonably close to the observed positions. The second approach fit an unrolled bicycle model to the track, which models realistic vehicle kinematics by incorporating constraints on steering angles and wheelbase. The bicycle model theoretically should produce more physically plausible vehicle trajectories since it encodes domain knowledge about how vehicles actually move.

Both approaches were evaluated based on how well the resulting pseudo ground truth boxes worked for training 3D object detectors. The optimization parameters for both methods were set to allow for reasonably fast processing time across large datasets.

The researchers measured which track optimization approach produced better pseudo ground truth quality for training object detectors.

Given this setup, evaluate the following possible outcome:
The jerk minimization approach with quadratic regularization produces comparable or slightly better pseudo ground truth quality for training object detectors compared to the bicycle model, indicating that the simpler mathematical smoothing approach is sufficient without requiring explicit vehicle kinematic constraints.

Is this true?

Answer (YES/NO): YES